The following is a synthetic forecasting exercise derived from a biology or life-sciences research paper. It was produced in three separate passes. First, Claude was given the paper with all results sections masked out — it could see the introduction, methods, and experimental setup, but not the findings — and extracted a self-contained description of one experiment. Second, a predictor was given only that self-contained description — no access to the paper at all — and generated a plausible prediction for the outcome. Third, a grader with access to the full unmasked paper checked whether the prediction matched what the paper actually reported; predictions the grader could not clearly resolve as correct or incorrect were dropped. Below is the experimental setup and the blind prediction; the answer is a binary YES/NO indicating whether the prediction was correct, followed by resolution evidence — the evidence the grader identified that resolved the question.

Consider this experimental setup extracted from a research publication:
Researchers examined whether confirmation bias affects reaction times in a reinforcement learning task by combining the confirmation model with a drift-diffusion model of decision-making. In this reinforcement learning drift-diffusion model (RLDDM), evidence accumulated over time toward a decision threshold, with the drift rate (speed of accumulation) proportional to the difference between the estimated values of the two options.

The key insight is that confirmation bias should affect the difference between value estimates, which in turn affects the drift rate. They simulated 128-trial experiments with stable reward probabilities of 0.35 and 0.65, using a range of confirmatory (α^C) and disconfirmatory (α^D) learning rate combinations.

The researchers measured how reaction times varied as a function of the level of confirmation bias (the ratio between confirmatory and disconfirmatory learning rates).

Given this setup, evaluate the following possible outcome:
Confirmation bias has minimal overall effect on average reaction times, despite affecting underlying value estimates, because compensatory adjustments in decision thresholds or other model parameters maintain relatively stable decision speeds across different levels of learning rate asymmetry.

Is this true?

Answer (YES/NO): NO